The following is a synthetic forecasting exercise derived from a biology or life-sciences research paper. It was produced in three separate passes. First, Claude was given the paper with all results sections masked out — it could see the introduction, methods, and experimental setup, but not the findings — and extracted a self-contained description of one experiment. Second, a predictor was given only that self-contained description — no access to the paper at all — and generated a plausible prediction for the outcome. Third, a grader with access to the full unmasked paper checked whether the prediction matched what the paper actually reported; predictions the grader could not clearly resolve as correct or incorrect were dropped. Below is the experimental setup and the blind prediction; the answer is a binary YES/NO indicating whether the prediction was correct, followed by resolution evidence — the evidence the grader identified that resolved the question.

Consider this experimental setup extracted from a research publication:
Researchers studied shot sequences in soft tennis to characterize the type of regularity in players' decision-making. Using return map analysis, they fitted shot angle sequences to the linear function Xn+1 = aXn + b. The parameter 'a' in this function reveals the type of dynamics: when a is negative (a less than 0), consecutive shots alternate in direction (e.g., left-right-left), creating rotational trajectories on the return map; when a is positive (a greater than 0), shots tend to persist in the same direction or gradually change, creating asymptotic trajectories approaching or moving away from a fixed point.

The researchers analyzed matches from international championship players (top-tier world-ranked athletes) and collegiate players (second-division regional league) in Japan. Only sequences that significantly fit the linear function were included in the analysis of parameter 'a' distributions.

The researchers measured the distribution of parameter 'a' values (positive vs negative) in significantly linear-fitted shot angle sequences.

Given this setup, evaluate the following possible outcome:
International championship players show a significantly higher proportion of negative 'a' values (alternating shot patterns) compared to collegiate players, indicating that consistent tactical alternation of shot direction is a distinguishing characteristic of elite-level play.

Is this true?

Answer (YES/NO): NO